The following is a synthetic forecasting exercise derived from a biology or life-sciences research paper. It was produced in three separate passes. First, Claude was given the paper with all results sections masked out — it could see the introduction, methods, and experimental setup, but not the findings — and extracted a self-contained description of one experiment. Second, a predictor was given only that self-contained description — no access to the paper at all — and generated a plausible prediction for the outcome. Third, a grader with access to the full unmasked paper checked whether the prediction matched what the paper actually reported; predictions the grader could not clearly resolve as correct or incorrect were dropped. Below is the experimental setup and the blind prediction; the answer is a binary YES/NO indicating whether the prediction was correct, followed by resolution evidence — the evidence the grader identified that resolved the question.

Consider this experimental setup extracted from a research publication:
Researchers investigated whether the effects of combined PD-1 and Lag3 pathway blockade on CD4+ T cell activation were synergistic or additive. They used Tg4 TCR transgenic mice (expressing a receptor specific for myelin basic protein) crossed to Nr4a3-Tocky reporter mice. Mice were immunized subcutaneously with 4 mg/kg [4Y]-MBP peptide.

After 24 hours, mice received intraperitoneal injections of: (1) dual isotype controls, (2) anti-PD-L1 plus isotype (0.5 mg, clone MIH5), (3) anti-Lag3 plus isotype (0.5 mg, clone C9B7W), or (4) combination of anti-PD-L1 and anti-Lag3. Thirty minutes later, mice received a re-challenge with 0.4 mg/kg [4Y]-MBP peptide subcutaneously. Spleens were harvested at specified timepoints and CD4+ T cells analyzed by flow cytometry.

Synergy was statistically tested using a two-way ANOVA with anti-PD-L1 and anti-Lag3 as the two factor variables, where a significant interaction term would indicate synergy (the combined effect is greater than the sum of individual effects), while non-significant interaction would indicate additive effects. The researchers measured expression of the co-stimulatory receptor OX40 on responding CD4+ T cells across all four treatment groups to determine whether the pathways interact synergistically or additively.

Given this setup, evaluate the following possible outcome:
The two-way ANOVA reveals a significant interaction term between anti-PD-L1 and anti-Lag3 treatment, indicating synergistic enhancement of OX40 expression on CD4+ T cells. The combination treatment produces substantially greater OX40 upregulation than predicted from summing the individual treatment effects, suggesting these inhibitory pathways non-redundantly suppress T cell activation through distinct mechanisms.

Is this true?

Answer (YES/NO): YES